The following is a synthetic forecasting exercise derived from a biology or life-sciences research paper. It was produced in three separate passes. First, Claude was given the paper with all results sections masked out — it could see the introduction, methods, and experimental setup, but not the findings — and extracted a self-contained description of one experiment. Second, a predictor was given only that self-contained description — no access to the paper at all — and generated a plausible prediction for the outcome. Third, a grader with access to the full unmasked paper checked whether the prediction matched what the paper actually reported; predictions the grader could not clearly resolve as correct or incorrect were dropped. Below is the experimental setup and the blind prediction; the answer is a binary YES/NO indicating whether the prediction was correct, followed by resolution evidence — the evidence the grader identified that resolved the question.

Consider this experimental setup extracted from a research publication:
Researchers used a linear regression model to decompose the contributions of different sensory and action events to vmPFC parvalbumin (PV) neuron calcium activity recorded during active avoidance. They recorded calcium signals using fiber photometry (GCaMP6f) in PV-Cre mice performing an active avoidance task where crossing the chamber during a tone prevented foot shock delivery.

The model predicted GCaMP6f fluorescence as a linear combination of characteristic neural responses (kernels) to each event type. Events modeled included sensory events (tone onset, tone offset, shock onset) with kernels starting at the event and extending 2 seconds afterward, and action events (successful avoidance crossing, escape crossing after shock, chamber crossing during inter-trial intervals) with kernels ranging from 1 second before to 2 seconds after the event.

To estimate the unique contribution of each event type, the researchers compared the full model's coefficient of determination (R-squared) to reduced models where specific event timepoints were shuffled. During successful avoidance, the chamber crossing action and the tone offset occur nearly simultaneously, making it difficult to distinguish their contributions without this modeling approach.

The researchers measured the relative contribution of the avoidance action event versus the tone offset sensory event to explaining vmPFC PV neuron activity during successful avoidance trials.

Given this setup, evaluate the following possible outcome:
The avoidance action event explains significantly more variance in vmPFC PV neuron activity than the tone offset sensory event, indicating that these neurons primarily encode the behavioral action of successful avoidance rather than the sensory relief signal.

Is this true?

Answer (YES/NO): YES